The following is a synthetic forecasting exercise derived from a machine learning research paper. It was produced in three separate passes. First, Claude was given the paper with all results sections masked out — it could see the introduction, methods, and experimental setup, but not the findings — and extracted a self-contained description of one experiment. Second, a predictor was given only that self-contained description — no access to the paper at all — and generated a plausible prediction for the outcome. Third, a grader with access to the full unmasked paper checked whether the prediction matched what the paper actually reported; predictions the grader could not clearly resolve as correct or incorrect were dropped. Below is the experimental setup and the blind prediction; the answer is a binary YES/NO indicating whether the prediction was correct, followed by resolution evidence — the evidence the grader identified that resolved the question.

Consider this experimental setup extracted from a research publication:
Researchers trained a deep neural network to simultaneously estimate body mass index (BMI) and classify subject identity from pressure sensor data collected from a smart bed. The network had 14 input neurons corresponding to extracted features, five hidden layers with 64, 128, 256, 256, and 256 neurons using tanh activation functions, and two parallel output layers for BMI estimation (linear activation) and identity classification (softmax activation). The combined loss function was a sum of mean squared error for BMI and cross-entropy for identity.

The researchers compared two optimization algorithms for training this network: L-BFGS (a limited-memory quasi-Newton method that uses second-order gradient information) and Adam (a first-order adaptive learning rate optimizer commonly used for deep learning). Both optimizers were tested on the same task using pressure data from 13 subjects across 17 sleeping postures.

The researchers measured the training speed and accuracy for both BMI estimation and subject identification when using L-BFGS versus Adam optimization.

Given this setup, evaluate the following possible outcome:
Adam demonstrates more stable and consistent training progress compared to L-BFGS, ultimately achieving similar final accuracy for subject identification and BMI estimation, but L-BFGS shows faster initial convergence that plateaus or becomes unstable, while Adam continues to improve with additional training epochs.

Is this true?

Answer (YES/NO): NO